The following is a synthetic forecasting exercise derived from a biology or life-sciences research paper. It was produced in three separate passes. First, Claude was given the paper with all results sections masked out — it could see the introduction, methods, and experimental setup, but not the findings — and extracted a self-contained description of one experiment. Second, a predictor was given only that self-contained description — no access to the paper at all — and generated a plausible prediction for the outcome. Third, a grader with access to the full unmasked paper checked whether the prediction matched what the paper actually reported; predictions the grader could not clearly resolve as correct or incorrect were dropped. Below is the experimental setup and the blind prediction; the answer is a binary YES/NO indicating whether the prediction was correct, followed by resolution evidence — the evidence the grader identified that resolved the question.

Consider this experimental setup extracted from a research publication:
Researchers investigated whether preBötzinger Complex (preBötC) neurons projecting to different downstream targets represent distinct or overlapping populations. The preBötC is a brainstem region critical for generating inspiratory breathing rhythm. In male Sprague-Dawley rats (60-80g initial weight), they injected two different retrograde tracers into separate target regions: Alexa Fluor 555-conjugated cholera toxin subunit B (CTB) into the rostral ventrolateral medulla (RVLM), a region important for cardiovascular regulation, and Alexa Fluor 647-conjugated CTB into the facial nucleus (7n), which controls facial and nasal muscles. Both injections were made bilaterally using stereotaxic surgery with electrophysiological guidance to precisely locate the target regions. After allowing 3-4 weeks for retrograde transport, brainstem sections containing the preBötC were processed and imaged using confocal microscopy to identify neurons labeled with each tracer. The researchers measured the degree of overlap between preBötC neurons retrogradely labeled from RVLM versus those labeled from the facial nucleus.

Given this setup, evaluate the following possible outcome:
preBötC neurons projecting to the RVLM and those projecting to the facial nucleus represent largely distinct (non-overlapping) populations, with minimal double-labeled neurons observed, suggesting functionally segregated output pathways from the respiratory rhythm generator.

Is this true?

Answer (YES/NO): YES